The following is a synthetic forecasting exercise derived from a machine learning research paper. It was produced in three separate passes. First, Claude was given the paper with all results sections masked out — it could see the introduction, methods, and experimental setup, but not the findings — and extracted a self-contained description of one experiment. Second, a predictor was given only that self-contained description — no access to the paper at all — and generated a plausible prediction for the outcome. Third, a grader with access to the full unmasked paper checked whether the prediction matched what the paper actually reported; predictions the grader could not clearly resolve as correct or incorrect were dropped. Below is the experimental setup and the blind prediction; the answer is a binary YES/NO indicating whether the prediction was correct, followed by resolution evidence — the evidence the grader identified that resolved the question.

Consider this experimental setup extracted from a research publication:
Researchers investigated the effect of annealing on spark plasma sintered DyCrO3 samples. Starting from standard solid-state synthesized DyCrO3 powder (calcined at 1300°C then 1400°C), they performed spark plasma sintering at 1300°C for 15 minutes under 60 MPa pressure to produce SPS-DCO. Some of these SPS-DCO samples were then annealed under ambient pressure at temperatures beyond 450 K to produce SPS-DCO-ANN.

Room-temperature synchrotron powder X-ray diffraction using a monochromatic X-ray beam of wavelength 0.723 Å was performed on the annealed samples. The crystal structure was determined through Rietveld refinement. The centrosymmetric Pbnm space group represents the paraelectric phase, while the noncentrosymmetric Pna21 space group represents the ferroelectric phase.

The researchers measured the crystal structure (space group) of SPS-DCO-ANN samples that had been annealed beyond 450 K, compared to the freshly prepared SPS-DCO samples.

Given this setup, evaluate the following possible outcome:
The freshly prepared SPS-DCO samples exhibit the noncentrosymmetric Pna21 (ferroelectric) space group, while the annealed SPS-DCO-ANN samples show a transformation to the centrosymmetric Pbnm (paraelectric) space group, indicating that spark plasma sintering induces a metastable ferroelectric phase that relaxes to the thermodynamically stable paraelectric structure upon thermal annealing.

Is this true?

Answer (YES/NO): YES